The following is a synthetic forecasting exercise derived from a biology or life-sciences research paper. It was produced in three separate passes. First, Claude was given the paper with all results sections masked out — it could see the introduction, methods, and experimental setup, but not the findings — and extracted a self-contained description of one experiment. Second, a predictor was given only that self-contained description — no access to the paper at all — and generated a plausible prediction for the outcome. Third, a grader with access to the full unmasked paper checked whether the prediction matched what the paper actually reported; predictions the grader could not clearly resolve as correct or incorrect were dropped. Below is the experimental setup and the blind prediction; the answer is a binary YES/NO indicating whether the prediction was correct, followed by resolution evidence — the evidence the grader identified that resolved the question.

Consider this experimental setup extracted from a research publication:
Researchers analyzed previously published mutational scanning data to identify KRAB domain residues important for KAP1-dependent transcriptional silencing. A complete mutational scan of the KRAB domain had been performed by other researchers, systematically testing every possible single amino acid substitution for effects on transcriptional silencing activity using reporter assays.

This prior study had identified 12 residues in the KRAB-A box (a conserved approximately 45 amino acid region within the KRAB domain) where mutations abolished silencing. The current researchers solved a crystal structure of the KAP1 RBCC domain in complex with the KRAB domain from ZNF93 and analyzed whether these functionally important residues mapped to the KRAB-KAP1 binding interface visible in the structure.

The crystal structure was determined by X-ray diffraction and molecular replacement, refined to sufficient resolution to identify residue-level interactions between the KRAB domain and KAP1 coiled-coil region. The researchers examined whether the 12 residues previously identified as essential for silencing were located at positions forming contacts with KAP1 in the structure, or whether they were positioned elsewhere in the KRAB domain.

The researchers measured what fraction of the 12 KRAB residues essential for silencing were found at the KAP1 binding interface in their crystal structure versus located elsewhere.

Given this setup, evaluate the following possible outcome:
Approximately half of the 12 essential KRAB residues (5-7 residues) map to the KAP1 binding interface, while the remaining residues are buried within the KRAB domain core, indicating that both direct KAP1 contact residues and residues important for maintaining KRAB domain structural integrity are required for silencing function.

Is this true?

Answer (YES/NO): NO